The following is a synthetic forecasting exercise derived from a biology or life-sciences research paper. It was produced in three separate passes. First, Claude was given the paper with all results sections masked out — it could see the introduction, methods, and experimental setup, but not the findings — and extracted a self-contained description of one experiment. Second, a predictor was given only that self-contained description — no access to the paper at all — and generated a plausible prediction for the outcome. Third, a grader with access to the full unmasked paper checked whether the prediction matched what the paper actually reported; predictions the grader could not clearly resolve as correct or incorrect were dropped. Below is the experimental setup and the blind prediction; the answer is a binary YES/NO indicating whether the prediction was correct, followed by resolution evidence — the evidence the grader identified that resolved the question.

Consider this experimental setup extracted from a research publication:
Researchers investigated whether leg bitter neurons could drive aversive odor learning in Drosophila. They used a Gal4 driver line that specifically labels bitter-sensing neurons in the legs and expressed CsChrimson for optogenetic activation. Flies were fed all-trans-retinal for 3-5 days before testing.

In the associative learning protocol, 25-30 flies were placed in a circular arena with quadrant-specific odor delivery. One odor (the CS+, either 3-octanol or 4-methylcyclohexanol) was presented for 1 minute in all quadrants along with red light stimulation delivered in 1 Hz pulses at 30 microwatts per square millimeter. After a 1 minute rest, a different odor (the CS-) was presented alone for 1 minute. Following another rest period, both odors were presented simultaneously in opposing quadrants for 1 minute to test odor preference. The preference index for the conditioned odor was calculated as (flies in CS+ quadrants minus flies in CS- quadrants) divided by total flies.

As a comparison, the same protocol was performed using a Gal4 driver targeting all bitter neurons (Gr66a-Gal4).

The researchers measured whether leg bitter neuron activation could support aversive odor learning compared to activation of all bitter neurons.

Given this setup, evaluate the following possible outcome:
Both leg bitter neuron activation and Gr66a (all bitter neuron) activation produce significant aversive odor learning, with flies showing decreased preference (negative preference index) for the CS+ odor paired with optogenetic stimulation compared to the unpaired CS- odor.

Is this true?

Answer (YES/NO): YES